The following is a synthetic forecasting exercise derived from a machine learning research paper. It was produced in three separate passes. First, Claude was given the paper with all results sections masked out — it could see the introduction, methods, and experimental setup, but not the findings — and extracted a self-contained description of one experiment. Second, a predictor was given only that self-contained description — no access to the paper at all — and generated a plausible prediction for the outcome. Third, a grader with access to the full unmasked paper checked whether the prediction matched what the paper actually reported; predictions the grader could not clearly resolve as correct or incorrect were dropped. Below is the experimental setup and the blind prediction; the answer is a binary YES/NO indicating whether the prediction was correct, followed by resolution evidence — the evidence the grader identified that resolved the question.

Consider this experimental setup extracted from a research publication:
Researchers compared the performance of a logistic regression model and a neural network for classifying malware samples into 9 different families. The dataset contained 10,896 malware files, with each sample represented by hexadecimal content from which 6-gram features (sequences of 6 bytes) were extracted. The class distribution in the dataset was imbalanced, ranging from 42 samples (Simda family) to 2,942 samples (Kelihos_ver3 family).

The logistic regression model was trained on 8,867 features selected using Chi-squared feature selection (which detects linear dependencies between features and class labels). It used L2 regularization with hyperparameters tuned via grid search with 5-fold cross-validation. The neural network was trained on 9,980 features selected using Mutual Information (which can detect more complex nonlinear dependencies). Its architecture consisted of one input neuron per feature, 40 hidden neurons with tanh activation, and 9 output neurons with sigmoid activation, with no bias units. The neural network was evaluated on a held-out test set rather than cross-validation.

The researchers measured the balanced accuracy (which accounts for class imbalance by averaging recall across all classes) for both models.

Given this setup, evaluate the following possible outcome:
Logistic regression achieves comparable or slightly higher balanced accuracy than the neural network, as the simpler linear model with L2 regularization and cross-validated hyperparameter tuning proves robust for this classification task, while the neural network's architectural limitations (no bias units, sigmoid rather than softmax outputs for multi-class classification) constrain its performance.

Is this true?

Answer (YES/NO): YES